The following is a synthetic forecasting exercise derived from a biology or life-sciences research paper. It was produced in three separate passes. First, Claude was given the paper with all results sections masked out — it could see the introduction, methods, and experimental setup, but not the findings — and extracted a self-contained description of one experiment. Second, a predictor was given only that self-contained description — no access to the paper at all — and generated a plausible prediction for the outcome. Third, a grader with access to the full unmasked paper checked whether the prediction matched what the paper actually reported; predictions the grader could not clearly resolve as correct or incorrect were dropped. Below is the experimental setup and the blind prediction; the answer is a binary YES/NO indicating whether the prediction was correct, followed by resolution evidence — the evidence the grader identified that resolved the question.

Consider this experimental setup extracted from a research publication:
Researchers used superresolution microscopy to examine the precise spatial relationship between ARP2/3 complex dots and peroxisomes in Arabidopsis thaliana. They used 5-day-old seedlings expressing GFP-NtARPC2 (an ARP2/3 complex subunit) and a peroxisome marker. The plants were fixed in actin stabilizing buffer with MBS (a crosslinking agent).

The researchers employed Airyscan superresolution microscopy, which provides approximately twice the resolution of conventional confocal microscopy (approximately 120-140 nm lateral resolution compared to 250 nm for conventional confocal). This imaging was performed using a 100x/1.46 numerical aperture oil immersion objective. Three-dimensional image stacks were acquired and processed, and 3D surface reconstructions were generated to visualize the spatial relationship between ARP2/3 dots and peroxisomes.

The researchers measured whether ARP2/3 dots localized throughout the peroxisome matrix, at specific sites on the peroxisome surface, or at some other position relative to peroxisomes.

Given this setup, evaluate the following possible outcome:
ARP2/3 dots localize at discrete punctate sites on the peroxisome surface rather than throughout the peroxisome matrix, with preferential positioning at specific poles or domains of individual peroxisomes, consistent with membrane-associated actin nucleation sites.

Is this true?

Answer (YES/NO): NO